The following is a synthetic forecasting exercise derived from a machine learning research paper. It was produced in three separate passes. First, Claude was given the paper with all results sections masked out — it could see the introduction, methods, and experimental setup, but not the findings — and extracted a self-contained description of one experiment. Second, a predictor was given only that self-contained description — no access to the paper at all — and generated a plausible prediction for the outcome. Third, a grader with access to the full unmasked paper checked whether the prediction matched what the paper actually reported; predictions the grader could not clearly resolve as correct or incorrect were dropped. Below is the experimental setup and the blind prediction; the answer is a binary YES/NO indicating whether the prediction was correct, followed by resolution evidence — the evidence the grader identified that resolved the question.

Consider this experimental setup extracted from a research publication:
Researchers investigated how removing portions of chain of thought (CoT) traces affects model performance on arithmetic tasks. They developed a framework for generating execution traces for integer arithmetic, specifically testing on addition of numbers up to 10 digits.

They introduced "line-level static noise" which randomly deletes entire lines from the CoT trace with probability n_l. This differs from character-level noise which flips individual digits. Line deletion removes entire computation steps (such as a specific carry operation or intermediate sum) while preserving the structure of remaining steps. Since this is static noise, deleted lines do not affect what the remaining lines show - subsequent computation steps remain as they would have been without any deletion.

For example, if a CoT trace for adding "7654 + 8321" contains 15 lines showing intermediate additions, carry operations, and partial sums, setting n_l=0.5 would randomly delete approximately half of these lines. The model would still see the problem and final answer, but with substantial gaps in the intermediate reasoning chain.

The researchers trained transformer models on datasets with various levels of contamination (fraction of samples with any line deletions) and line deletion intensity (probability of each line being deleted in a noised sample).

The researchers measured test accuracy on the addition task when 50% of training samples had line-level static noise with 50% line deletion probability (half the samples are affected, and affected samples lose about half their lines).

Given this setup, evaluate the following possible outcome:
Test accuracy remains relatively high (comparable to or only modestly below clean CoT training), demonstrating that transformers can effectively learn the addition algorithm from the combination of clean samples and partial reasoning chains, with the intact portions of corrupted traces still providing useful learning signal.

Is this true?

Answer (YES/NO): YES